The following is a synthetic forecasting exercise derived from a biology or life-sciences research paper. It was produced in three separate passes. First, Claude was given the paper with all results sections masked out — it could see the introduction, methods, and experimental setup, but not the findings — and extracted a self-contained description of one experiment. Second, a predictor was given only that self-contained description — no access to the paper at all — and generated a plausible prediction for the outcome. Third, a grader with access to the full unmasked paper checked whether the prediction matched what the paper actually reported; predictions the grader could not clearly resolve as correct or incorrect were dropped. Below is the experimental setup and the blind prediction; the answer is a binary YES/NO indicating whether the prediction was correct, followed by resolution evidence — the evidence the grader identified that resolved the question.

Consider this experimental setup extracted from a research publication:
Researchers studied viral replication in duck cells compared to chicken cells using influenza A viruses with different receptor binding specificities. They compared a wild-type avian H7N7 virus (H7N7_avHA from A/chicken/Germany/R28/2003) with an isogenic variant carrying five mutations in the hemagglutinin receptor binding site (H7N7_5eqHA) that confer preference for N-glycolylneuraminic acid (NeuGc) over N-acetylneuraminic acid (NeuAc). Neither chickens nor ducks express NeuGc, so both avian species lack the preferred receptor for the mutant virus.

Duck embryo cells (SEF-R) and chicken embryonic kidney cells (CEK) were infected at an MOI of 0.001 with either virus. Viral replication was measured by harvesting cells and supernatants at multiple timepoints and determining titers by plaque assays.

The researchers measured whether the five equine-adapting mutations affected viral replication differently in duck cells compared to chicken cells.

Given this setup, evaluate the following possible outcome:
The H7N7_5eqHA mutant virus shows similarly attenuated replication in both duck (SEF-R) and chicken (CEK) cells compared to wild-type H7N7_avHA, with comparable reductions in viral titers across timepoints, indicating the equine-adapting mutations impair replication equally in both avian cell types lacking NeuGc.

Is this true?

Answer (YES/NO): NO